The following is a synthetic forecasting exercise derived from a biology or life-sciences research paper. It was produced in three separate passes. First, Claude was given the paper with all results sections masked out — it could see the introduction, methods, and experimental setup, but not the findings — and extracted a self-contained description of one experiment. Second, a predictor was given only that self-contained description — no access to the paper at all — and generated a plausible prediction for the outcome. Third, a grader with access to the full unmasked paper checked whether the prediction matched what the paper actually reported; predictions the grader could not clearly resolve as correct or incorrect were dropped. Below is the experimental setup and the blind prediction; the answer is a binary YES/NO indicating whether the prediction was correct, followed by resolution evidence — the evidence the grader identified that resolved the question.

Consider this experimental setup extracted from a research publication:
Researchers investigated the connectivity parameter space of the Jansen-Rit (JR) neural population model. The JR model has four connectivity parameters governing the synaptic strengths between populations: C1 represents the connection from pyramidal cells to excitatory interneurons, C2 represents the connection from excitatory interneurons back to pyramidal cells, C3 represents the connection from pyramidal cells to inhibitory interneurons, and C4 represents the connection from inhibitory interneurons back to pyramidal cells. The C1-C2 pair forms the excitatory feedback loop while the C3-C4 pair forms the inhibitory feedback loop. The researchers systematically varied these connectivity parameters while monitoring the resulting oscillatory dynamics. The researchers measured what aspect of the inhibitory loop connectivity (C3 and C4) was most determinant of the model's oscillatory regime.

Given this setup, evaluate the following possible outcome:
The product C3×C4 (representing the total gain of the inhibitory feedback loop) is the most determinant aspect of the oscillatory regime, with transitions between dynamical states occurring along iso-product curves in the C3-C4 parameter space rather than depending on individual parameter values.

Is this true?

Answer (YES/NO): NO